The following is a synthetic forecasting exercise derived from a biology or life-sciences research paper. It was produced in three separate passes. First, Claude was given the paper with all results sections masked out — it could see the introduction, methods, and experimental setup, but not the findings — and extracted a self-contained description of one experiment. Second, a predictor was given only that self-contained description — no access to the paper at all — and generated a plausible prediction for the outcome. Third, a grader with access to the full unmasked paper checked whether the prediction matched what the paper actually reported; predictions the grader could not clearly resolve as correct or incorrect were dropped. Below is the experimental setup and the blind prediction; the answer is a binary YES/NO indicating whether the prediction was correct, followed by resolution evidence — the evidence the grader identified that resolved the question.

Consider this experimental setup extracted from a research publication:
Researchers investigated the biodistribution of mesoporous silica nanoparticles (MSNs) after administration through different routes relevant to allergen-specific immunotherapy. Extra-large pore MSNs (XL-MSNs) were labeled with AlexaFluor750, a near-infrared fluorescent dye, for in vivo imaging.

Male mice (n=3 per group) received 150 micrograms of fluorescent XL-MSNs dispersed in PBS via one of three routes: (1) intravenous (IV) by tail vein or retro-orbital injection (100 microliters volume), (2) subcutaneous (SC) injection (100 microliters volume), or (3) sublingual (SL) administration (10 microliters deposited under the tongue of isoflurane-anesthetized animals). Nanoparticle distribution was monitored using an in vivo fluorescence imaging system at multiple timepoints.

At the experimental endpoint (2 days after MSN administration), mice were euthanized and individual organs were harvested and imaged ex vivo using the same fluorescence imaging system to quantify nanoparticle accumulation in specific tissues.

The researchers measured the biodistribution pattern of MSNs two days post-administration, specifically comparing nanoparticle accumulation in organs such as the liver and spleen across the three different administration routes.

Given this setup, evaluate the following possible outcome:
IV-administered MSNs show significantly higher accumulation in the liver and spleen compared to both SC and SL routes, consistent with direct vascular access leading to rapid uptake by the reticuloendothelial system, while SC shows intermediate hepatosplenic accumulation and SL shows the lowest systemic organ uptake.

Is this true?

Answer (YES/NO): NO